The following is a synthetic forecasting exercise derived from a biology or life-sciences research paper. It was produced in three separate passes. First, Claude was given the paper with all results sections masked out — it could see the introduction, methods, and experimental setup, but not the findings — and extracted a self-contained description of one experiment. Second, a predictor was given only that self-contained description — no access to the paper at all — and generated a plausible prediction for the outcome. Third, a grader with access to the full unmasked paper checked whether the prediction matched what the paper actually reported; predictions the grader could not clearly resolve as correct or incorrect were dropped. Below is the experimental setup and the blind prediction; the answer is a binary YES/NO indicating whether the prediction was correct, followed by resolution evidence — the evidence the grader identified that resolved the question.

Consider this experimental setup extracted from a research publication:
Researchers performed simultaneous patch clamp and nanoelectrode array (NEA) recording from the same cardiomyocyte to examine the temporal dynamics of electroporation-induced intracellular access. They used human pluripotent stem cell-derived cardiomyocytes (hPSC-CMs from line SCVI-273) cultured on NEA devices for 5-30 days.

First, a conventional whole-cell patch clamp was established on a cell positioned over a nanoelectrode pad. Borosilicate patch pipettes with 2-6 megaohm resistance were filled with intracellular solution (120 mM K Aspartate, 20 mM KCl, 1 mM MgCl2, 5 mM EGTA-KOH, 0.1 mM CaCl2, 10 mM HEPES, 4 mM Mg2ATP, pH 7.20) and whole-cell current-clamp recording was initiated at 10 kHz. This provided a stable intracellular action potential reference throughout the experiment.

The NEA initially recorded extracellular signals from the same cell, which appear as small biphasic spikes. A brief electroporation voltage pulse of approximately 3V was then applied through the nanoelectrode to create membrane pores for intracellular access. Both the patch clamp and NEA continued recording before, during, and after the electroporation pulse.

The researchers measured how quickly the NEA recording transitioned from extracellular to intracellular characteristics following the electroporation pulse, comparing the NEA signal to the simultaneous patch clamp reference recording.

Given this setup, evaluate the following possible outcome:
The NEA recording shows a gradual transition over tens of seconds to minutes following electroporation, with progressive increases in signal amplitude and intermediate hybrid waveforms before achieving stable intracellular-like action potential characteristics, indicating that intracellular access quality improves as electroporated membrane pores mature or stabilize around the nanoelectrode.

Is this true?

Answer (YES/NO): NO